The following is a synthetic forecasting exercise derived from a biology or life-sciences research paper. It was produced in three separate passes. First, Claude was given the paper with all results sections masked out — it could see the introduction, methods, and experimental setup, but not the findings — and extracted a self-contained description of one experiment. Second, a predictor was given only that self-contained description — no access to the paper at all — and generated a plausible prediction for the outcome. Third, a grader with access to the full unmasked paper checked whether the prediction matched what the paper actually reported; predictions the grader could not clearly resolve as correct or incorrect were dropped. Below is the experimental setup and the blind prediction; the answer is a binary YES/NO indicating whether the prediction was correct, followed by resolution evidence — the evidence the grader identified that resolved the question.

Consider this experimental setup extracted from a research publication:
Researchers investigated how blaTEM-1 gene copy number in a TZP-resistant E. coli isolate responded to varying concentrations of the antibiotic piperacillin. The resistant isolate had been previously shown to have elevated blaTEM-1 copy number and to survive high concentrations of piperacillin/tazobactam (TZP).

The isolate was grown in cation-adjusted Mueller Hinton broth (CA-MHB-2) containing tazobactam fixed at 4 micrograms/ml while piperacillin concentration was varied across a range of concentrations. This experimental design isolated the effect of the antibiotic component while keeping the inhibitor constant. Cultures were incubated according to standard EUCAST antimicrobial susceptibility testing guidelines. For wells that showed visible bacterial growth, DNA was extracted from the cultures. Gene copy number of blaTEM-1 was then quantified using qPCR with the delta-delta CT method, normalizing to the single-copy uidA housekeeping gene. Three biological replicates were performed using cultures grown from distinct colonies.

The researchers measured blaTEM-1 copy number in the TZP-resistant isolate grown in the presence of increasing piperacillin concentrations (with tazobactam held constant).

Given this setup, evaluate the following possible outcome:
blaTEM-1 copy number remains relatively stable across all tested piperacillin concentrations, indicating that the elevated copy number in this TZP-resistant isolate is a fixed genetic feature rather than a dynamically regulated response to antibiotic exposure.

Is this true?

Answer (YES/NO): NO